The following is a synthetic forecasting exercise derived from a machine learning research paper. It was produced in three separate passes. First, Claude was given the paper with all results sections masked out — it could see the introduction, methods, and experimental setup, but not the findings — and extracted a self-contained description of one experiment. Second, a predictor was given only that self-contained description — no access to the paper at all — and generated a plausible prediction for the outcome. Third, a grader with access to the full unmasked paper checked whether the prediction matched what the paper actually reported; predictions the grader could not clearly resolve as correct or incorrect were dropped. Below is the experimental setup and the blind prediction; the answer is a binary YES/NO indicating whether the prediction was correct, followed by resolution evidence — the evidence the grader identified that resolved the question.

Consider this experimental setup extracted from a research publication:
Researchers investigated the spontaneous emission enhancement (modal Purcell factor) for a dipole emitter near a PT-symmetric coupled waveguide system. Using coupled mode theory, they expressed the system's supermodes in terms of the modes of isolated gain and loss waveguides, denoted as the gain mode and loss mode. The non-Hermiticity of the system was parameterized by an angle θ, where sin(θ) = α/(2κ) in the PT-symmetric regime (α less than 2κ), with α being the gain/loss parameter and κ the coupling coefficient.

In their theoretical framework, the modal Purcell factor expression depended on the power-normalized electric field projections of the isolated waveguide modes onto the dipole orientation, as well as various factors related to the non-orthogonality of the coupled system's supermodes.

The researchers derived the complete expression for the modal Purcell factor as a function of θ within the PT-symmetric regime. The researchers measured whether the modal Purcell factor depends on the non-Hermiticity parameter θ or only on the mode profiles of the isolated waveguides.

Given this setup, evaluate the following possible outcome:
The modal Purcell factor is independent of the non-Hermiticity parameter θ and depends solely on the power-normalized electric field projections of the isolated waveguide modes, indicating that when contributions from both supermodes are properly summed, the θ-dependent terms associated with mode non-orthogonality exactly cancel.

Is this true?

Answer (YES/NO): YES